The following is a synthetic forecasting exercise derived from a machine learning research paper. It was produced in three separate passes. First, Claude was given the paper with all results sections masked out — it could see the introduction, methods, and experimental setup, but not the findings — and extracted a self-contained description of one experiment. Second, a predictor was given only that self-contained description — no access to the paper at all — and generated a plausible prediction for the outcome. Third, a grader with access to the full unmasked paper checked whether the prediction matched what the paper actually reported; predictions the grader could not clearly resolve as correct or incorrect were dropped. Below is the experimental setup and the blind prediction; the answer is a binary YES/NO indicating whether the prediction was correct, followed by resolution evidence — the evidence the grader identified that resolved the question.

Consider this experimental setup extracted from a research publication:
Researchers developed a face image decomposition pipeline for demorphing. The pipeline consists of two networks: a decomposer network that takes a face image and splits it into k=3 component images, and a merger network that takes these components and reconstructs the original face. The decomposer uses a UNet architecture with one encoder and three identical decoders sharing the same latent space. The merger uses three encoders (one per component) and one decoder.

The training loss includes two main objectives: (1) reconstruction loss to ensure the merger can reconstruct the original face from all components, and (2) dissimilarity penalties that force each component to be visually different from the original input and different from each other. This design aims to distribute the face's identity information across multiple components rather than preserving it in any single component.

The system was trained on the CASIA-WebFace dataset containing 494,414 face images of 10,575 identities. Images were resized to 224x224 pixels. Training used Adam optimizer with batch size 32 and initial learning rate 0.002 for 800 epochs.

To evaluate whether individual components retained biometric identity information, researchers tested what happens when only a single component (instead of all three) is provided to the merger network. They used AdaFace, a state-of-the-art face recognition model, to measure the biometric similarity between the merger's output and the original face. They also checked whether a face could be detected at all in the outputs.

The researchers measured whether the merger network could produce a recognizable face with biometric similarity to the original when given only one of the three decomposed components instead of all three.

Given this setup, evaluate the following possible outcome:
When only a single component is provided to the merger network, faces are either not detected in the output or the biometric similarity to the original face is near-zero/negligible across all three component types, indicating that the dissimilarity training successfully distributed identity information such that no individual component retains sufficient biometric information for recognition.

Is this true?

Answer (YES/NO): NO